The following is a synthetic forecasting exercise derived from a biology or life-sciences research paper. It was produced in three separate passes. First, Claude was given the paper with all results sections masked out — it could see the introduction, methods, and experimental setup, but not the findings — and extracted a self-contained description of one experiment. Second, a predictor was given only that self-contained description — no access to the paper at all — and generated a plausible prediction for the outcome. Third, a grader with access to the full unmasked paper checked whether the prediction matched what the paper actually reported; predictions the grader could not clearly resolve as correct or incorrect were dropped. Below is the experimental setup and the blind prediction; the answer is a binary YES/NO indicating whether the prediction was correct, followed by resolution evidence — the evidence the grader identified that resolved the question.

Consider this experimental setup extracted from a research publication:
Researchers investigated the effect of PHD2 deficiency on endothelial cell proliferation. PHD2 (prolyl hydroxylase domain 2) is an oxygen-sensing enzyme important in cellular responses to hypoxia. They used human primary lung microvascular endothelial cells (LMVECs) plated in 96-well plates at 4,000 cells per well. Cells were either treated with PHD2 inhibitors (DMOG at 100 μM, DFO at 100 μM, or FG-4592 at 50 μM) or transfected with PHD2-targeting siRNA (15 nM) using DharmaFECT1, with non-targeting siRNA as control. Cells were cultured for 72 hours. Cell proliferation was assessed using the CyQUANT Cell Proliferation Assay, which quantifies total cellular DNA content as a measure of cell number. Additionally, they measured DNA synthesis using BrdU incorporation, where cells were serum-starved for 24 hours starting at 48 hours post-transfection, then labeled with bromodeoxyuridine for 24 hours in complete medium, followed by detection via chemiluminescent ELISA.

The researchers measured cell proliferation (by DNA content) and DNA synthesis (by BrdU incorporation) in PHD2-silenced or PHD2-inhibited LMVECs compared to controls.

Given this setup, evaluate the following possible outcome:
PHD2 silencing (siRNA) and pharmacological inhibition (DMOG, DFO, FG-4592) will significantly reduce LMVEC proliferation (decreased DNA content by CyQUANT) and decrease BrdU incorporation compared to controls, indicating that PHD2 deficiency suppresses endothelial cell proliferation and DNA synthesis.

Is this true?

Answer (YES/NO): YES